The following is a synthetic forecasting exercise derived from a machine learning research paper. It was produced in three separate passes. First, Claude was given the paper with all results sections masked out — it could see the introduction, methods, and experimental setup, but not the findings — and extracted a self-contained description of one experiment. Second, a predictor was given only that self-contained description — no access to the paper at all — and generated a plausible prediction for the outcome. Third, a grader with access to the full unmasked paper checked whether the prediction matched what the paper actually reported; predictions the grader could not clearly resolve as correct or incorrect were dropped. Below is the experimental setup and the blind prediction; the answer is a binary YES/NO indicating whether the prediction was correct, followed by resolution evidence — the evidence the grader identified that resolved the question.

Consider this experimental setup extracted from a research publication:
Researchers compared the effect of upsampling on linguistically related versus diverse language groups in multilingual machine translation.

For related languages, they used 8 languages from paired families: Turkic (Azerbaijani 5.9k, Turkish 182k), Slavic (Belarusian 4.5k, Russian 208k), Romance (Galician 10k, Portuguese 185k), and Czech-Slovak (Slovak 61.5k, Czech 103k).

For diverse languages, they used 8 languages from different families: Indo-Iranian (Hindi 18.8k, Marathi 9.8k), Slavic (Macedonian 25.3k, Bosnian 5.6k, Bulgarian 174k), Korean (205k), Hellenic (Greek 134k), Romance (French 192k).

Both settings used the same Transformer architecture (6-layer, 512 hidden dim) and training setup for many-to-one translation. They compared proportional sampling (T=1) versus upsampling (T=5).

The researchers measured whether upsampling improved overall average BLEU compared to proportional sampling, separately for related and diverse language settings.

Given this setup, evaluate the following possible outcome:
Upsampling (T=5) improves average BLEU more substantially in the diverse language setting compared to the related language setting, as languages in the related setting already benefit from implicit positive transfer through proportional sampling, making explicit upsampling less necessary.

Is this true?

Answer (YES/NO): NO